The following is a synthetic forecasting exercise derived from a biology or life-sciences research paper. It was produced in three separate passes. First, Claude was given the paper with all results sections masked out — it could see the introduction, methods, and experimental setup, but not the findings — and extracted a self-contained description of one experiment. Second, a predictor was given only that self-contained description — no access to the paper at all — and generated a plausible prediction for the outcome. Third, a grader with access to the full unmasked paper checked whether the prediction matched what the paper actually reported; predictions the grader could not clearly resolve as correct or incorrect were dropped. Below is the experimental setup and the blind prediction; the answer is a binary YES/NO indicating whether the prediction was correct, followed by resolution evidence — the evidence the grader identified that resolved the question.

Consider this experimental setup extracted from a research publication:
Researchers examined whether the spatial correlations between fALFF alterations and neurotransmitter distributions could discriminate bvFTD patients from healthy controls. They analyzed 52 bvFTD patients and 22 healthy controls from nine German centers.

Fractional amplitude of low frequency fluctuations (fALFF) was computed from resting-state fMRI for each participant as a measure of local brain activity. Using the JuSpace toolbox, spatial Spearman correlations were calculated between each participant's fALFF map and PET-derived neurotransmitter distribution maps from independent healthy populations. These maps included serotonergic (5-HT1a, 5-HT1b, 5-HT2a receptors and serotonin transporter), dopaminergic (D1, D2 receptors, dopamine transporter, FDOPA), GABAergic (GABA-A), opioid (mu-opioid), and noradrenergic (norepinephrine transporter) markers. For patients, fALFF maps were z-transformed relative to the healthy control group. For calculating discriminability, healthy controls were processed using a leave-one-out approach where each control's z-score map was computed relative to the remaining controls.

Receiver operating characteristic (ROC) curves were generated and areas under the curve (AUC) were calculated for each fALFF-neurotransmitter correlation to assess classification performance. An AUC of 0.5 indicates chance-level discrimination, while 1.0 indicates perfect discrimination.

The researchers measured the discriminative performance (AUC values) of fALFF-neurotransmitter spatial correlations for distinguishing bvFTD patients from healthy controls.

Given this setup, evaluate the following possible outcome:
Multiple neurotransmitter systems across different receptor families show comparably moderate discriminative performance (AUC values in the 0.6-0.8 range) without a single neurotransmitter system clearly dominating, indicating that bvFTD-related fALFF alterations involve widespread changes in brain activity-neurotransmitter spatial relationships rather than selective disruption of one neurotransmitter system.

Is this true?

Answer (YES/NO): YES